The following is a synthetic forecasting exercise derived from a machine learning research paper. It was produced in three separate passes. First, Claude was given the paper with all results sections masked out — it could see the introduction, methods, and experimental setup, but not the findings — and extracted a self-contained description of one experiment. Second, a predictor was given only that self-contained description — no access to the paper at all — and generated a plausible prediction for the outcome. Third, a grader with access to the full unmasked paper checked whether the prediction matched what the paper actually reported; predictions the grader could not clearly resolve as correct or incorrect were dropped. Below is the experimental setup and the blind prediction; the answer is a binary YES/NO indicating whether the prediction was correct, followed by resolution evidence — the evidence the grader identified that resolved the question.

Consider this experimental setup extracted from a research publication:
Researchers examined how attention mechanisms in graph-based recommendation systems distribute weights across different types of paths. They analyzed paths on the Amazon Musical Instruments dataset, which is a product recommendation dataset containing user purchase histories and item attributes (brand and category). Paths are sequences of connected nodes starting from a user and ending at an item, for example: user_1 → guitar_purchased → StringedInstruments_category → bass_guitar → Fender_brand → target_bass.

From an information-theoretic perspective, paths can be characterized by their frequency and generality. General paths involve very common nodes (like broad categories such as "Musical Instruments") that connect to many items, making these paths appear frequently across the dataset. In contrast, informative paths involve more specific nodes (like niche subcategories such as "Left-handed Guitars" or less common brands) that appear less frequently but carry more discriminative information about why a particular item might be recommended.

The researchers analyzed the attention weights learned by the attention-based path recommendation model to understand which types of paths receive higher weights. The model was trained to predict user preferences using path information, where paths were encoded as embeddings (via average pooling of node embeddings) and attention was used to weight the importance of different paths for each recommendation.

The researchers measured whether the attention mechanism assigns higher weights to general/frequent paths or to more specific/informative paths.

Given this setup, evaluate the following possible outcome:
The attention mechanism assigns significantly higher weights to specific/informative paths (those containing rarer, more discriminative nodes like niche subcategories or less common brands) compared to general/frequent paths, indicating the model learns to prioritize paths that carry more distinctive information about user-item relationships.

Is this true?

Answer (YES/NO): NO